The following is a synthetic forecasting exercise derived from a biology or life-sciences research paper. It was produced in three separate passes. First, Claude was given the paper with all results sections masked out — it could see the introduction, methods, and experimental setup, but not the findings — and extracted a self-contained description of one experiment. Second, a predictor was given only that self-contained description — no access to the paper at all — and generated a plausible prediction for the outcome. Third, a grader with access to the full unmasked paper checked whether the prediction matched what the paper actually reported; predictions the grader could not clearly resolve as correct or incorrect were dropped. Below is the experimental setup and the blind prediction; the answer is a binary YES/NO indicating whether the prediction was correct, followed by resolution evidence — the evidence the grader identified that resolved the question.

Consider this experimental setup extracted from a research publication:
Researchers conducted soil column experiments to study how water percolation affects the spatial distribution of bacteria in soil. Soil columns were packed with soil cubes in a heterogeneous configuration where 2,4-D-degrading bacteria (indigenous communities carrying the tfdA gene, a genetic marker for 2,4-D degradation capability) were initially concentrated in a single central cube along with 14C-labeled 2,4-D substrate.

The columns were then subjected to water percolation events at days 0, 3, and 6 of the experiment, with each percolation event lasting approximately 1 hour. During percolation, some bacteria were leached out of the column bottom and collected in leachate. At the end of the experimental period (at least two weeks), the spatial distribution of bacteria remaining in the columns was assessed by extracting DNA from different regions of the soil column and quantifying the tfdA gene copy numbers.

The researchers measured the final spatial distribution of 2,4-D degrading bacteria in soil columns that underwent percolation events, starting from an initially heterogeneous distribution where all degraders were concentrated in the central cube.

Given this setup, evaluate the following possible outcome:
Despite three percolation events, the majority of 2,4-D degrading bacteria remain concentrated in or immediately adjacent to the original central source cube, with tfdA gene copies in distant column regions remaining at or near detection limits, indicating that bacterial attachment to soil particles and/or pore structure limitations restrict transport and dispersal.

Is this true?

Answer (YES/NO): NO